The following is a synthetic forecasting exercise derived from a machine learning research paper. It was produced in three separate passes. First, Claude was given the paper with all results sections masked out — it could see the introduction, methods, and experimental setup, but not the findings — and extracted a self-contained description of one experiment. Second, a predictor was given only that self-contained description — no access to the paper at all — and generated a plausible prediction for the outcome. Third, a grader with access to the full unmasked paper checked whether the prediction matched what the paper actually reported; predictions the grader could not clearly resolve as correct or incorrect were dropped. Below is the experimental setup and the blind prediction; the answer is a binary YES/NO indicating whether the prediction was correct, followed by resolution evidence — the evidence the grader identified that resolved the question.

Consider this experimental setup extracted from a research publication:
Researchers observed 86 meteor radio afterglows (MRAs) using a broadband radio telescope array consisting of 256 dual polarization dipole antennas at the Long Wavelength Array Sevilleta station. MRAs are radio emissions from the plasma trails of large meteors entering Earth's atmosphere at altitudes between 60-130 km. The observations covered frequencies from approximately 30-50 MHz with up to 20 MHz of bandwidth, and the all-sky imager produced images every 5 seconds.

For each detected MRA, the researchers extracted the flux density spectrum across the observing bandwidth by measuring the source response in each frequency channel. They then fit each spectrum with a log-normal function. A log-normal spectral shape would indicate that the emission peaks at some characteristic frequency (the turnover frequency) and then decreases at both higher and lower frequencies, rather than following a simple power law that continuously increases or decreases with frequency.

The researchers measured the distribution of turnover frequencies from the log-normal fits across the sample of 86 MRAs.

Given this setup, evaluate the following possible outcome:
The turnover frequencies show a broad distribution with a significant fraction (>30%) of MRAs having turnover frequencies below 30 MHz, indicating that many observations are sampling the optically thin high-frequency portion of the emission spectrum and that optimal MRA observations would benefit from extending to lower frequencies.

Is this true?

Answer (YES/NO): NO